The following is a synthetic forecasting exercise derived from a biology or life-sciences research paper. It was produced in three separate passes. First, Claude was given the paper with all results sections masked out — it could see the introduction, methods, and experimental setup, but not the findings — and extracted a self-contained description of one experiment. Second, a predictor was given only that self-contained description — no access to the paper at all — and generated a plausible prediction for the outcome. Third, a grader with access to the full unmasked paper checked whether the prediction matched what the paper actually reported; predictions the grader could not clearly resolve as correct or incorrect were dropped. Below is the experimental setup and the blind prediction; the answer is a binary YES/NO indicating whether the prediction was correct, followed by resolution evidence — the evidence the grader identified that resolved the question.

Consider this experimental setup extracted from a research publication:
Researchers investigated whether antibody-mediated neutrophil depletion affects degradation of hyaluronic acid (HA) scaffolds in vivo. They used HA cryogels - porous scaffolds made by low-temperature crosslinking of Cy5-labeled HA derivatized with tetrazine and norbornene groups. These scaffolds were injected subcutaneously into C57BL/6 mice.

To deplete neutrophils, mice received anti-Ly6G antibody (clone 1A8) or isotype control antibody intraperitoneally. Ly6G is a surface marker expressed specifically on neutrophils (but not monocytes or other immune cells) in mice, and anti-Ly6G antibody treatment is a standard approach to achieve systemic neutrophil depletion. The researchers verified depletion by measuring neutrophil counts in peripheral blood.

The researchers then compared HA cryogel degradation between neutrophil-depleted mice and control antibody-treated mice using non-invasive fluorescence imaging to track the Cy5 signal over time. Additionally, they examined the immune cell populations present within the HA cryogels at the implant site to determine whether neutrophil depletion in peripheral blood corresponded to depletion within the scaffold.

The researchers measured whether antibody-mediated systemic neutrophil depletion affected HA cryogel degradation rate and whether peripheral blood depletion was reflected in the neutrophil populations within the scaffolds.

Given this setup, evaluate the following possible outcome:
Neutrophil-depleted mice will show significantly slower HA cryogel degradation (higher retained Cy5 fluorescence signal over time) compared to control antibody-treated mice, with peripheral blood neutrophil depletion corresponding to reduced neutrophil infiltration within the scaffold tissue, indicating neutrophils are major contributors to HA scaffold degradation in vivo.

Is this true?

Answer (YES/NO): NO